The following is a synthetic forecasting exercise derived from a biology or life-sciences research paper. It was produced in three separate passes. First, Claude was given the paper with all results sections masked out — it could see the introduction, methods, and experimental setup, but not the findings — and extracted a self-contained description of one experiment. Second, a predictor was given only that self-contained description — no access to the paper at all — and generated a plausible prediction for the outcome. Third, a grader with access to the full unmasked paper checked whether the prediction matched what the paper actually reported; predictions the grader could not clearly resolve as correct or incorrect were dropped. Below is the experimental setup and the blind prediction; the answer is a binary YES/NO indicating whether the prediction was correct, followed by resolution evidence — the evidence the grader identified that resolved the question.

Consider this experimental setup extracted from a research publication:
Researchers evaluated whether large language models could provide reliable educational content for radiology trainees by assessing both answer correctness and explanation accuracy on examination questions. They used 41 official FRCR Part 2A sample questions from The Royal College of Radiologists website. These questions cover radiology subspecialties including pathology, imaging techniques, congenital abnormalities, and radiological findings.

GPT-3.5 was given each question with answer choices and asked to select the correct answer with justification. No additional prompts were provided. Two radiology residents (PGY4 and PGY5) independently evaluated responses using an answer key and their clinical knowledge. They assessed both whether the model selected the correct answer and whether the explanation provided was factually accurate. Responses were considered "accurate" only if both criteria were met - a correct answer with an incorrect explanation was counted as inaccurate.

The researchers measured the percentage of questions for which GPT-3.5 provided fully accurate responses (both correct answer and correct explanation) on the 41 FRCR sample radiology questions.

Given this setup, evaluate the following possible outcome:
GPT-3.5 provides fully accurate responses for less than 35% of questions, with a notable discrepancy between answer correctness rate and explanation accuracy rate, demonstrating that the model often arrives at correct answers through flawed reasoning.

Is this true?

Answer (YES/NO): YES